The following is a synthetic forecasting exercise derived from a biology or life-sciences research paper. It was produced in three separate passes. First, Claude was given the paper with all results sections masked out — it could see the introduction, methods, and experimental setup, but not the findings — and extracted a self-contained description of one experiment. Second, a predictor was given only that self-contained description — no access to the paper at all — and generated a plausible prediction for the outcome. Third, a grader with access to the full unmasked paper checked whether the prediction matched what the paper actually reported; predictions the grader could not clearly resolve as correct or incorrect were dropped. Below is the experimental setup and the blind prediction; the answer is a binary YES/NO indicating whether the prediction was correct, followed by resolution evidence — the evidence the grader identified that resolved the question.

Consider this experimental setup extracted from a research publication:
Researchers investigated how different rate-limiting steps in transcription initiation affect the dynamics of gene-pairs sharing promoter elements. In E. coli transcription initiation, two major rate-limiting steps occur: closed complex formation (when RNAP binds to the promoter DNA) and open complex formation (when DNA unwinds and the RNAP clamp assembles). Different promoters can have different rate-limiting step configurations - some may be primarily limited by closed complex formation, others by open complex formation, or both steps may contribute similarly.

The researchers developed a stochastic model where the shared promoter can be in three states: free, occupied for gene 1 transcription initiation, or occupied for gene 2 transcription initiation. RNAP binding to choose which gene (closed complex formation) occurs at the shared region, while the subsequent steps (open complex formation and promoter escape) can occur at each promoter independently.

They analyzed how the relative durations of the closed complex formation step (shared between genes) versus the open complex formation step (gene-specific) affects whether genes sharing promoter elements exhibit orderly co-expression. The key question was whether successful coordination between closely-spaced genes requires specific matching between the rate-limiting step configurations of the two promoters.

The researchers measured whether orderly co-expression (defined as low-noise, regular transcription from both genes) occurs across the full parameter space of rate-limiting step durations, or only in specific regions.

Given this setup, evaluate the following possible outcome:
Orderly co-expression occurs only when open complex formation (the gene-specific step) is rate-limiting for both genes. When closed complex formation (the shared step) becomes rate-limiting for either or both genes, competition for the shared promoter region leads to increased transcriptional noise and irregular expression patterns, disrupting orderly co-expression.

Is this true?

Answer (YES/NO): NO